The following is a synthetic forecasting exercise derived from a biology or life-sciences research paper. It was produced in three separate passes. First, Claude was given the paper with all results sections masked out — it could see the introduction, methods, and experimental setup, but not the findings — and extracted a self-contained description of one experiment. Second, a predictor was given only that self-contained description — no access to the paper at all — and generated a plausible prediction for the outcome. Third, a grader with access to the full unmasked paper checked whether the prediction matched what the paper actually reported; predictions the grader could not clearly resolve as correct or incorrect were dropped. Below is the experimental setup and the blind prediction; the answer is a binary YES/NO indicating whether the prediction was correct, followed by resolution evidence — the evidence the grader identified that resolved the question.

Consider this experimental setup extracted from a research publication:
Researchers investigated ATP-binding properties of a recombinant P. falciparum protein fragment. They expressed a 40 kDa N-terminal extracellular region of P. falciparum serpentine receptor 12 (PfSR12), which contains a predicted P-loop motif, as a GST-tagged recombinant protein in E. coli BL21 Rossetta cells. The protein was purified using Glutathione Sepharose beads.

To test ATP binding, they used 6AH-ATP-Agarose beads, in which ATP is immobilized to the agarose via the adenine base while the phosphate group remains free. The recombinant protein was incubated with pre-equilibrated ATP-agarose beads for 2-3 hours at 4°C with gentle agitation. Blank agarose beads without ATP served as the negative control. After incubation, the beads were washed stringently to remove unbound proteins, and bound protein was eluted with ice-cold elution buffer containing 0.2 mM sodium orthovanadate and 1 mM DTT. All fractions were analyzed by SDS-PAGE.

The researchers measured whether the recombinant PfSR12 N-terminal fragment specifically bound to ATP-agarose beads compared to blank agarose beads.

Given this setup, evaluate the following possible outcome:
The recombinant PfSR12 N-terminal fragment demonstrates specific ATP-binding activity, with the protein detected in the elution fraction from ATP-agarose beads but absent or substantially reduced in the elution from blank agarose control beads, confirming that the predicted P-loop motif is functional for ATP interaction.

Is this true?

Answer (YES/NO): YES